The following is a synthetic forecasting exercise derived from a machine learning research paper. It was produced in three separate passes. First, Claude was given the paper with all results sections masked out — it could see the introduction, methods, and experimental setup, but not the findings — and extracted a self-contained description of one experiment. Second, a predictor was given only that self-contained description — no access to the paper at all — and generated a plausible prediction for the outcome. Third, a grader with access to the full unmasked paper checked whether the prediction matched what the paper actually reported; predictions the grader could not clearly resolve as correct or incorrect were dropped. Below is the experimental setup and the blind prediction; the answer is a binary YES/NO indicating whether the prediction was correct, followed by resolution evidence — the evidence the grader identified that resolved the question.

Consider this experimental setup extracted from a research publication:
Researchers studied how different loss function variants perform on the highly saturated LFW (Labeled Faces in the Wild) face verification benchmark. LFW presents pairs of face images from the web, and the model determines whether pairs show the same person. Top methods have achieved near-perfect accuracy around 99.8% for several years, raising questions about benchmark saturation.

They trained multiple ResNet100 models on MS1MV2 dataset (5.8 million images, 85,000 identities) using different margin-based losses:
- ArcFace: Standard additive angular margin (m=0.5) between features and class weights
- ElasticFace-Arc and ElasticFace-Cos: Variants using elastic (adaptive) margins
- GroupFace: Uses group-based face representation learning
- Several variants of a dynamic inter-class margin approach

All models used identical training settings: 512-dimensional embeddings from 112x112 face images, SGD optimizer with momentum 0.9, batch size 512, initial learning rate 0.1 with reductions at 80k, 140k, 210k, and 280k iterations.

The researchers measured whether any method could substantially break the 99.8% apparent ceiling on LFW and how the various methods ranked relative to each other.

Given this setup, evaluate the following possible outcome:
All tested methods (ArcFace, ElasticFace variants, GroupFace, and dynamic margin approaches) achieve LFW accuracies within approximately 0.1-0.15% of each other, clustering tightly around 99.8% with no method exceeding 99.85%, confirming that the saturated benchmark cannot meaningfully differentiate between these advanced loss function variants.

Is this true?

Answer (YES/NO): YES